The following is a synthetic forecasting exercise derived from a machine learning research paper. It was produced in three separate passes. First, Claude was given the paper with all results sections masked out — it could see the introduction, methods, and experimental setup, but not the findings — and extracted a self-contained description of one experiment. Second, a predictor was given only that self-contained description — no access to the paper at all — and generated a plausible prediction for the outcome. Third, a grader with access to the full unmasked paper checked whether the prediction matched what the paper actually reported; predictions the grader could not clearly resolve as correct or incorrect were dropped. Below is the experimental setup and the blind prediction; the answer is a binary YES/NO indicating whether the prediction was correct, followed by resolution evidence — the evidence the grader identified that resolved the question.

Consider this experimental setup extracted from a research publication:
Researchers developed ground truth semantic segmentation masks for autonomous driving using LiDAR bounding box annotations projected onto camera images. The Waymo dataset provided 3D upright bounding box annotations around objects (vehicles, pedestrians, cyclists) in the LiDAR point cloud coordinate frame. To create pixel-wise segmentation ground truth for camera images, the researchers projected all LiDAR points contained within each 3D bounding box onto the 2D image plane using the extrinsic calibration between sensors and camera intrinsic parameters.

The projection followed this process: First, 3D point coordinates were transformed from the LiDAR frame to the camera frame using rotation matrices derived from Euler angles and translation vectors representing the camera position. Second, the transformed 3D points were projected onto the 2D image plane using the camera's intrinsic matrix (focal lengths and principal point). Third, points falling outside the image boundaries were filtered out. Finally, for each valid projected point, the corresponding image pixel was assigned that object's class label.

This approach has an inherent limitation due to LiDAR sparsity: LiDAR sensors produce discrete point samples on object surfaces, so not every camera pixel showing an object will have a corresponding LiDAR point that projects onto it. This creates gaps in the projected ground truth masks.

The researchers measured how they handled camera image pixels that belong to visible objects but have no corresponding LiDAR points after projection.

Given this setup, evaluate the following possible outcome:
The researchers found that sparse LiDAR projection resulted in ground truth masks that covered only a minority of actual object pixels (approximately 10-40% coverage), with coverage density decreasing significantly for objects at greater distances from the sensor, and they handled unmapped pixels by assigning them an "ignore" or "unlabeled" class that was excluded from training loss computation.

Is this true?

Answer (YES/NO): NO